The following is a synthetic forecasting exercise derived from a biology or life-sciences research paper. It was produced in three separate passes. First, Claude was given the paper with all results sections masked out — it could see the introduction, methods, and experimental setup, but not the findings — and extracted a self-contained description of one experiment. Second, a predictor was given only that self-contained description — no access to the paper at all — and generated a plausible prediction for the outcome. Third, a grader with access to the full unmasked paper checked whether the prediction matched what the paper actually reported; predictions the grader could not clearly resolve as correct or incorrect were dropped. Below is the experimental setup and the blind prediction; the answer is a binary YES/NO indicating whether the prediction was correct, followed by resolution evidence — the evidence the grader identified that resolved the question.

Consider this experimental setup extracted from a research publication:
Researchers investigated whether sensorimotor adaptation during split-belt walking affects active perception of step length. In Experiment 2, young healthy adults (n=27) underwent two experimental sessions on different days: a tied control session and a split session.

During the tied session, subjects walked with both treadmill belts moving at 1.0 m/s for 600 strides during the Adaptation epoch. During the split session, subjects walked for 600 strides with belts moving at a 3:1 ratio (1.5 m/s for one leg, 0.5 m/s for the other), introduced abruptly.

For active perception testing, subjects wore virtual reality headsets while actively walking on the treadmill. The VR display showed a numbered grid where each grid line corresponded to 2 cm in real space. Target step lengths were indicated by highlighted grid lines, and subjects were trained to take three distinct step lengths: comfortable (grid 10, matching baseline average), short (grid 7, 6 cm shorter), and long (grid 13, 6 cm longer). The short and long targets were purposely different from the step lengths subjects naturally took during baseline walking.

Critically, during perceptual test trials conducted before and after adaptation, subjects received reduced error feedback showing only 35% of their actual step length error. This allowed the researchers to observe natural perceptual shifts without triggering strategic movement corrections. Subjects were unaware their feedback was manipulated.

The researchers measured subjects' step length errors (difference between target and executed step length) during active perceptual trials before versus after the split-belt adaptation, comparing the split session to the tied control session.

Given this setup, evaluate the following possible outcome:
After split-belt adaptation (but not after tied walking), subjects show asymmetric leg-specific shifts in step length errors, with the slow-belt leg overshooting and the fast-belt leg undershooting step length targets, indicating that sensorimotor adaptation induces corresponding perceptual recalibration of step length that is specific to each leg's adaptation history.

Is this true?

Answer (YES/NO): NO